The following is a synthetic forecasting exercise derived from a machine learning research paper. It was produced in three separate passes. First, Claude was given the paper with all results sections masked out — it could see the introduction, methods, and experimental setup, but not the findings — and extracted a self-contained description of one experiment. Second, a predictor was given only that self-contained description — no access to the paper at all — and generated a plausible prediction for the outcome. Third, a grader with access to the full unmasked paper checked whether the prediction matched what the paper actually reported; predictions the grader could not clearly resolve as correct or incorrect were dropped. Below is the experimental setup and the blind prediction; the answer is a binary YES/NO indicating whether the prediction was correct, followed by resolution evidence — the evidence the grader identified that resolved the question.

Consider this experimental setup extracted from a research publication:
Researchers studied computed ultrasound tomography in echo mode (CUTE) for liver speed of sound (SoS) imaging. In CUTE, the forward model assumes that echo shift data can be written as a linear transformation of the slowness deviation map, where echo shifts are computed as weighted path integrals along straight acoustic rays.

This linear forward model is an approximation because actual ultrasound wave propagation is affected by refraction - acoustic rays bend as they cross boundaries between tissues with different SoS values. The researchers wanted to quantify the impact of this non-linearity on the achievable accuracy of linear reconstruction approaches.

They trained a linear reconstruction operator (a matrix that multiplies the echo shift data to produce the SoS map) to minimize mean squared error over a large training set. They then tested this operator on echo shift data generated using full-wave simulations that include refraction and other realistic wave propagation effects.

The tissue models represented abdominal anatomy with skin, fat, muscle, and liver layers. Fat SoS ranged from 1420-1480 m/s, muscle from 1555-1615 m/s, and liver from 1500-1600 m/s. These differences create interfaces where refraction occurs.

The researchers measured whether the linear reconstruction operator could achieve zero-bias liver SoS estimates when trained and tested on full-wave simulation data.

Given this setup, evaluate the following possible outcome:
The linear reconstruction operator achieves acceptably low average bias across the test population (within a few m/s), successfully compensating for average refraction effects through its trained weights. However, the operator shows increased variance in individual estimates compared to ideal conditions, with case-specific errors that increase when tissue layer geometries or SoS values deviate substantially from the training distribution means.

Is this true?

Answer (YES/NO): NO